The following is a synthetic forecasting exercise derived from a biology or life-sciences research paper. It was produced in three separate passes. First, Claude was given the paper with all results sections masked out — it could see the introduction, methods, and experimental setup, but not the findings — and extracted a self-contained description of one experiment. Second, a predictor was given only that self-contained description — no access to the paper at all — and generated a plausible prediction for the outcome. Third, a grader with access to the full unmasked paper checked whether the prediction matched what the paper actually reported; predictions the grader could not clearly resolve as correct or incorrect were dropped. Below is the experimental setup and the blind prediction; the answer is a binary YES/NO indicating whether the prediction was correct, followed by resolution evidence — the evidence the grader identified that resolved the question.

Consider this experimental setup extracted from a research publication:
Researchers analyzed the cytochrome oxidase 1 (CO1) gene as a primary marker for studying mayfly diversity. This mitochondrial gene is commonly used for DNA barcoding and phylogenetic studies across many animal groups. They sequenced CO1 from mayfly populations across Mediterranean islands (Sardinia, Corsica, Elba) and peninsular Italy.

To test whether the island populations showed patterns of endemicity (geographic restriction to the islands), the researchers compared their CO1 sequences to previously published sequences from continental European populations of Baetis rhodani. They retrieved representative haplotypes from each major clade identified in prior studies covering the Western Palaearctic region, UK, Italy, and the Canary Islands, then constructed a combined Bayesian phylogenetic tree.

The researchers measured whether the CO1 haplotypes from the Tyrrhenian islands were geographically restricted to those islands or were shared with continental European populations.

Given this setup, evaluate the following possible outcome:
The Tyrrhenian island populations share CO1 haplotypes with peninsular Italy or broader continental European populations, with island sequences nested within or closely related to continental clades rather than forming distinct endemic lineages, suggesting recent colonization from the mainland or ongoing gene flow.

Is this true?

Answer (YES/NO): NO